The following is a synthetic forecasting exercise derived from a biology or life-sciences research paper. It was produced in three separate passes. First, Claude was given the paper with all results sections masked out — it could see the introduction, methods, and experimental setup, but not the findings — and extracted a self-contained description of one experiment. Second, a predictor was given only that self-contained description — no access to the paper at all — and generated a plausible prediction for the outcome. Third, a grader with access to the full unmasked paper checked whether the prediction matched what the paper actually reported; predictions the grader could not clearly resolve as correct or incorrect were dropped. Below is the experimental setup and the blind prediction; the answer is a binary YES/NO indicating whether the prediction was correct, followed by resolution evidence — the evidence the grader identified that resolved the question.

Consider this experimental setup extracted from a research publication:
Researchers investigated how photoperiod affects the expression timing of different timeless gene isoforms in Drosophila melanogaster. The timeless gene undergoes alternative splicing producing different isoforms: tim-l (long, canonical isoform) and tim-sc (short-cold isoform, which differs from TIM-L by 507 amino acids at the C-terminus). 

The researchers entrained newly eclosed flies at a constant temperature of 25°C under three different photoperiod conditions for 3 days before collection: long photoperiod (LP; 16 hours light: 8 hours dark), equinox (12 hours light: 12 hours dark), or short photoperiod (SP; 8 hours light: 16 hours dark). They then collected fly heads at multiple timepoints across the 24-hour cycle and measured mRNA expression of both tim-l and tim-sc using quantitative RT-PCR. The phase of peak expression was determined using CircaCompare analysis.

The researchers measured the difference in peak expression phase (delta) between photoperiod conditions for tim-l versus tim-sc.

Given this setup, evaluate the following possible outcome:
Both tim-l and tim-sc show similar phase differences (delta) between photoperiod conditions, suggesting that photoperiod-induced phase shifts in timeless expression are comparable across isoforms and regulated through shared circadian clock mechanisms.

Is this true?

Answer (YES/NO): NO